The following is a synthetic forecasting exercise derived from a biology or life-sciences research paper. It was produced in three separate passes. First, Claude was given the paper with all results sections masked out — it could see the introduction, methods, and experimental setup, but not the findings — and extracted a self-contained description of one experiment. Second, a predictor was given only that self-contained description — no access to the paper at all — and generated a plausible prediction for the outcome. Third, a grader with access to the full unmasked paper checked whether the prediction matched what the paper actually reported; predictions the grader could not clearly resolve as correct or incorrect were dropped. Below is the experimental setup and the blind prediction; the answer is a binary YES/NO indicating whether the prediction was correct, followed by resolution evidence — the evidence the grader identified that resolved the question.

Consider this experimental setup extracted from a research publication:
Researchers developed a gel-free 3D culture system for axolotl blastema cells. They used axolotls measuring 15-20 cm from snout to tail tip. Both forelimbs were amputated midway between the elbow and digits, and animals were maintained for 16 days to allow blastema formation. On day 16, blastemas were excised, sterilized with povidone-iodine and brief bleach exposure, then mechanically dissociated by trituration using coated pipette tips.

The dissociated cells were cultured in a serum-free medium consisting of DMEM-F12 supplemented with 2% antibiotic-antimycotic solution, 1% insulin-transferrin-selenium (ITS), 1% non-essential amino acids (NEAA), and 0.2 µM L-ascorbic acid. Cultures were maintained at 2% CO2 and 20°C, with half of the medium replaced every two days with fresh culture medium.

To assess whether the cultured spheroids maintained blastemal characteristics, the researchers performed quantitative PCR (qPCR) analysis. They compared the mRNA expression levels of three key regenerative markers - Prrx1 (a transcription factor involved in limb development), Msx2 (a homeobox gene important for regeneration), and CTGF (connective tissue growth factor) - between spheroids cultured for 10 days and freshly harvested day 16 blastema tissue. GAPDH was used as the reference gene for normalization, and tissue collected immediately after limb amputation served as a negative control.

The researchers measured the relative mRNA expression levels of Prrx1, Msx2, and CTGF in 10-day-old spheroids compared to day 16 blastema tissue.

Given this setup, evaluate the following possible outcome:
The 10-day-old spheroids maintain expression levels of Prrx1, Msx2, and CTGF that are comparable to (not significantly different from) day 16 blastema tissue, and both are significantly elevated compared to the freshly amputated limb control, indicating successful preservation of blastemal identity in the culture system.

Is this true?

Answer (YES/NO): YES